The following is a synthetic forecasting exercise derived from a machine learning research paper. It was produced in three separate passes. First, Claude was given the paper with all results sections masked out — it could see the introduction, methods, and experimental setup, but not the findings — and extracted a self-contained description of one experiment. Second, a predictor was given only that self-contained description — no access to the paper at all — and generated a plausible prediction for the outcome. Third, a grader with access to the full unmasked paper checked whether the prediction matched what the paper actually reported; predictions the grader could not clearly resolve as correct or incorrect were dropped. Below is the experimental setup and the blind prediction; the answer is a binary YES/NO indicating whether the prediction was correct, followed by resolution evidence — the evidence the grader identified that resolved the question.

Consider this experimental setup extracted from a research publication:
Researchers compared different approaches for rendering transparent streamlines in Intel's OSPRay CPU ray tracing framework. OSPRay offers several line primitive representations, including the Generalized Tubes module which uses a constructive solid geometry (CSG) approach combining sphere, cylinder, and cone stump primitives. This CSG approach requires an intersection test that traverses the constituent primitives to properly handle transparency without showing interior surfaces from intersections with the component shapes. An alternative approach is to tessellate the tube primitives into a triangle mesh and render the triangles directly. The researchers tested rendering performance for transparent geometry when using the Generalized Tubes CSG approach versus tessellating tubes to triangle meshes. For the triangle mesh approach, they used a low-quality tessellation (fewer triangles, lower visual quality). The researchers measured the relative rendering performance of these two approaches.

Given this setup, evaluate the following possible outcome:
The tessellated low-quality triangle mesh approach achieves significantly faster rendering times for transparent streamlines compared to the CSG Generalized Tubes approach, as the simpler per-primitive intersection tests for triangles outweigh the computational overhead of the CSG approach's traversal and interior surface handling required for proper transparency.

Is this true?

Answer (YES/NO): YES